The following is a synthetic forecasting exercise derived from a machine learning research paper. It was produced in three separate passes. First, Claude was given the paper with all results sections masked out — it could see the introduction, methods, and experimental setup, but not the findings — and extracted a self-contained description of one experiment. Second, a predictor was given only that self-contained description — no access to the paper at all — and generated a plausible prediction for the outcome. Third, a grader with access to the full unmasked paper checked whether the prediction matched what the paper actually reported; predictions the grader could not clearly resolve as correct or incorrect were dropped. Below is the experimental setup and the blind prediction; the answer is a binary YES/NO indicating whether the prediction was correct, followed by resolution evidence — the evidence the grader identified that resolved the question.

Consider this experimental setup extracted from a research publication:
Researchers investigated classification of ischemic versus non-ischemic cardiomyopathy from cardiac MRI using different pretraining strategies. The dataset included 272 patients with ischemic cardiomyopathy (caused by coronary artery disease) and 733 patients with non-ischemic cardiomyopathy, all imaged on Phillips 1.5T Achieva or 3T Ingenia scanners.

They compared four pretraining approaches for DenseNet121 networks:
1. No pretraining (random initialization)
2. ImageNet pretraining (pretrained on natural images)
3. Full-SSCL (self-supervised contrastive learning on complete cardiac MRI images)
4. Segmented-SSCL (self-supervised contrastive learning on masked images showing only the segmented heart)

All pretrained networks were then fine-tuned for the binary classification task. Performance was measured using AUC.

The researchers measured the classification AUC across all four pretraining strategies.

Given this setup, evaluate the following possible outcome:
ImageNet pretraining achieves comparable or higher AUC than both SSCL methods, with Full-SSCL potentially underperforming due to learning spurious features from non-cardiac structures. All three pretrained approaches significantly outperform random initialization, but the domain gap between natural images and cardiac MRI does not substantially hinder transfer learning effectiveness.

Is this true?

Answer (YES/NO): NO